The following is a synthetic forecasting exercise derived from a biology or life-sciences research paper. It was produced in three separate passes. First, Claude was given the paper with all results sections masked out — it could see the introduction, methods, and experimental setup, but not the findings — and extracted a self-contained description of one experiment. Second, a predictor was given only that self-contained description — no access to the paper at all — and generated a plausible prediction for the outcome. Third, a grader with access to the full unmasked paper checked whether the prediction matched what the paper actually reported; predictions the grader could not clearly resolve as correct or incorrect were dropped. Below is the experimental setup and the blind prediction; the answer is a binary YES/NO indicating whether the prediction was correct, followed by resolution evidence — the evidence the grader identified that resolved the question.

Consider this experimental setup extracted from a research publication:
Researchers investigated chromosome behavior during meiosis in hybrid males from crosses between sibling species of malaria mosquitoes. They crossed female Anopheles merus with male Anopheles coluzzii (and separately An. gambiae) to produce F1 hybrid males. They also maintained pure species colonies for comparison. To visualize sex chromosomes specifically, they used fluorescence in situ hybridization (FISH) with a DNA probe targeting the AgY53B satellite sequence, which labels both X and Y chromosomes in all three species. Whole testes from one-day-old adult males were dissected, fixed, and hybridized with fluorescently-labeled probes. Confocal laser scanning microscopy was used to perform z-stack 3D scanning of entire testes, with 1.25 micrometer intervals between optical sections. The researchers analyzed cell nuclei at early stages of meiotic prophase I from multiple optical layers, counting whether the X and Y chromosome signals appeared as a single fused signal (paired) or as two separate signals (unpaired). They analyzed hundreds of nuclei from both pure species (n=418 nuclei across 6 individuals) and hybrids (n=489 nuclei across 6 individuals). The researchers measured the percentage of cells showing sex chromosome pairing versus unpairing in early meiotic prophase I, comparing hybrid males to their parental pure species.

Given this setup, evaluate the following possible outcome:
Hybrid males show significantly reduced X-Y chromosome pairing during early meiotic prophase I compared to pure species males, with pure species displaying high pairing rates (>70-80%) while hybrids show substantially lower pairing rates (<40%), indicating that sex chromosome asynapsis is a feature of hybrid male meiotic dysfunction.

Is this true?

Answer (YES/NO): YES